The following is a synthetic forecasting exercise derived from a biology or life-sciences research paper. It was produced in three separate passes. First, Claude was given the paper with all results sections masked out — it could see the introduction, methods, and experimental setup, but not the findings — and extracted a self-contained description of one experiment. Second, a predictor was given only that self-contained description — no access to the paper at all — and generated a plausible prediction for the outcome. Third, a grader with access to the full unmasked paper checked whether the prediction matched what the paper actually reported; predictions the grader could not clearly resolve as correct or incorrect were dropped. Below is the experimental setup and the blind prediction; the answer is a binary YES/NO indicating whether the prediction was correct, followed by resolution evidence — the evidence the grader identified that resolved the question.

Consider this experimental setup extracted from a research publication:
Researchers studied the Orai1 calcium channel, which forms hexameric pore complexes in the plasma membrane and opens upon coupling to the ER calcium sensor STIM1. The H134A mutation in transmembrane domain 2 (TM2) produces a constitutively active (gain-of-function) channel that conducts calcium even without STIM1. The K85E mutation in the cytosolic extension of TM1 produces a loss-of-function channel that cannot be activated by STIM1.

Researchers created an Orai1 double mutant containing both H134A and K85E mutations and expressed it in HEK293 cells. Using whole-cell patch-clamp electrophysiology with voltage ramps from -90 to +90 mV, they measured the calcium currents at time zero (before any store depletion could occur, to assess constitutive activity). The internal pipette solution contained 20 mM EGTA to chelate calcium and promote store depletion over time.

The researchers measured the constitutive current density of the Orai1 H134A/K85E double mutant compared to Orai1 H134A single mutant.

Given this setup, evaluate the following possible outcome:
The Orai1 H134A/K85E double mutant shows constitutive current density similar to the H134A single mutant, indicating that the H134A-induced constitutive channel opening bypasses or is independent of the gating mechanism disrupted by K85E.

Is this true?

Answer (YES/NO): NO